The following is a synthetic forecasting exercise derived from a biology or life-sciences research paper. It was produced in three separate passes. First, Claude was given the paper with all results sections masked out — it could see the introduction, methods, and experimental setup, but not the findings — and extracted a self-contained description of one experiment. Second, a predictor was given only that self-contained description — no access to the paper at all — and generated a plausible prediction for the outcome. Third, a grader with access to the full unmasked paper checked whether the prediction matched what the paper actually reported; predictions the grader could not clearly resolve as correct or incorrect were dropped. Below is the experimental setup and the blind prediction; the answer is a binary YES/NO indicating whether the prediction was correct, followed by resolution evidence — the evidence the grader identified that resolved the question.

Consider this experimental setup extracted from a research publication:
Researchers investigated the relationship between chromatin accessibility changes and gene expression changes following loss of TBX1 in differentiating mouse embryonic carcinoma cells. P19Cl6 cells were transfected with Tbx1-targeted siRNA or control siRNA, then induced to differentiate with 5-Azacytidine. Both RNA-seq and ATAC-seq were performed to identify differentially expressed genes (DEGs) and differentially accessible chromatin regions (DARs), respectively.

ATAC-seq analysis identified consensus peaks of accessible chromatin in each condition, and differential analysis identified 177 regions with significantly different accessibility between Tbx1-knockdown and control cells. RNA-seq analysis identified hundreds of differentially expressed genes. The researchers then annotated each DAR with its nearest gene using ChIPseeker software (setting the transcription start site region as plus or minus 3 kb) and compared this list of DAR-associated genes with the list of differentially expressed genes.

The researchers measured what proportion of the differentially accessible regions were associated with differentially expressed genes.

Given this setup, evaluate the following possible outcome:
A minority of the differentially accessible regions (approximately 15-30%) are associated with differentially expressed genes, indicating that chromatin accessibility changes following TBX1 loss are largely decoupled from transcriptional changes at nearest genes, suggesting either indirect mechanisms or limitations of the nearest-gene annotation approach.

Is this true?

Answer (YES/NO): NO